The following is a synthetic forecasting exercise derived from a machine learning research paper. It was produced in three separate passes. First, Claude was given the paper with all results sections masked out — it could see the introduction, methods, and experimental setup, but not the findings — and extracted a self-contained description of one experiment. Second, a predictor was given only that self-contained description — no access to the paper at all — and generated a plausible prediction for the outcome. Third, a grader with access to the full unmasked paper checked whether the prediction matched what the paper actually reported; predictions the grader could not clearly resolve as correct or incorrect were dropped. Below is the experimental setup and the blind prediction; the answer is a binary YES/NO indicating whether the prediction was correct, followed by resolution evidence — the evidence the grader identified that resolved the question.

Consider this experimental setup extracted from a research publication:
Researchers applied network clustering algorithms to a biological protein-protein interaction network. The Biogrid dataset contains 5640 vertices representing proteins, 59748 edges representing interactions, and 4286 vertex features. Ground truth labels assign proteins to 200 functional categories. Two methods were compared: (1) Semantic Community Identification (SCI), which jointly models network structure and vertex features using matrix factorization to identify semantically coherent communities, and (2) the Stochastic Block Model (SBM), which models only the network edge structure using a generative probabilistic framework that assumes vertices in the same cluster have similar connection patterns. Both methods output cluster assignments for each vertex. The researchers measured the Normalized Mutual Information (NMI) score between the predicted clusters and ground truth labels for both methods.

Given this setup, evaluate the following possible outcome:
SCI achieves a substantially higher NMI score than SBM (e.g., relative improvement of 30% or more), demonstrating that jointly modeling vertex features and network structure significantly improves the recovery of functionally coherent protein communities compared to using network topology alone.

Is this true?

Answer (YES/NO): NO